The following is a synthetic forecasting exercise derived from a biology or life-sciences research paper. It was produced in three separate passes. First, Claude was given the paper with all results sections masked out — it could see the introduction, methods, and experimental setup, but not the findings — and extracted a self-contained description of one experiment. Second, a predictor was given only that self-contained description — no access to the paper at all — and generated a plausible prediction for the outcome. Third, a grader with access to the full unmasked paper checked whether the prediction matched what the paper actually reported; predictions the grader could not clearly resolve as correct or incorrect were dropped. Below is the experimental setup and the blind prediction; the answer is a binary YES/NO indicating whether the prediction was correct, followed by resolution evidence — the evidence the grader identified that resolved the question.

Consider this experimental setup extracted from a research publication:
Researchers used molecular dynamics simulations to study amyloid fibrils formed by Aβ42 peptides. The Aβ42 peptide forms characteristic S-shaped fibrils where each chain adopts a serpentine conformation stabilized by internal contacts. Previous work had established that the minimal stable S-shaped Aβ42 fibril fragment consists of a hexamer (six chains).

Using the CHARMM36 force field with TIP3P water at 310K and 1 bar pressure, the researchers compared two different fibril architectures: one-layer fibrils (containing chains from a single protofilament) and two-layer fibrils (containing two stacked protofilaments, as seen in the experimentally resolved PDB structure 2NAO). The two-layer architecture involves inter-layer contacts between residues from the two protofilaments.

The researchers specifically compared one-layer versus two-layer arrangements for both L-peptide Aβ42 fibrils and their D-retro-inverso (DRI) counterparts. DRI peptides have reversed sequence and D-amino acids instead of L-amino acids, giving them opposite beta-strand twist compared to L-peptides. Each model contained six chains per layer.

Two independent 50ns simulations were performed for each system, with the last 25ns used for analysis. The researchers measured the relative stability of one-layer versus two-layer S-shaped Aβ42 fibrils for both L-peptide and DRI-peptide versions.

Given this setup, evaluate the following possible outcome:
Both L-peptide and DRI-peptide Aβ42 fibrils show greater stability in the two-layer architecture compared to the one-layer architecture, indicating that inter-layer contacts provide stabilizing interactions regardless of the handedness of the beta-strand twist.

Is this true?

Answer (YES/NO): YES